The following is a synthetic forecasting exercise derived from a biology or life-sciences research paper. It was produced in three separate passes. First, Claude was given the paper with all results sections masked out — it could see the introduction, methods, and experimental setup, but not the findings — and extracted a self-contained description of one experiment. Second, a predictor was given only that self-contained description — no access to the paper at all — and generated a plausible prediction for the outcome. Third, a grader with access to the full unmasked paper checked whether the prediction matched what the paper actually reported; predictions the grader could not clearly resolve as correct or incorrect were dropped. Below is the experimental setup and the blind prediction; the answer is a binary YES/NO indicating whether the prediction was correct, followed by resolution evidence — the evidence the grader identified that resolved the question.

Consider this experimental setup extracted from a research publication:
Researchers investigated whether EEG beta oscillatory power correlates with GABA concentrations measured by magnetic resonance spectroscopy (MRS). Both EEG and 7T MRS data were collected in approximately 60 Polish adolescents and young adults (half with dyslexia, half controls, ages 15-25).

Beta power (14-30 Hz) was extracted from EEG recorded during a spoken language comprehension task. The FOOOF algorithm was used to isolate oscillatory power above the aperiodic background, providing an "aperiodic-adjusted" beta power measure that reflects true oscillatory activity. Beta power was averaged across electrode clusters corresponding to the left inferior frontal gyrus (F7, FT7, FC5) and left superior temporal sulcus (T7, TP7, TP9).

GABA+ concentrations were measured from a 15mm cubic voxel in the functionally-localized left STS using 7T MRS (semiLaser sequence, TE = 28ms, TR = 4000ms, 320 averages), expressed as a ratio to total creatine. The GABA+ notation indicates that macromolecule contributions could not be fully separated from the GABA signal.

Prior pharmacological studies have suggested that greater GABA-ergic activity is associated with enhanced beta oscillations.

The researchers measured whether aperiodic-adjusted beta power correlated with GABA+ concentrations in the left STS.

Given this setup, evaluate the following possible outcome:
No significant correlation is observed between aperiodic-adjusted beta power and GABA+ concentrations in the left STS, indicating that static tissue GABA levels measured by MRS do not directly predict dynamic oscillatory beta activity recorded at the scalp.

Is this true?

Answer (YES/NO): YES